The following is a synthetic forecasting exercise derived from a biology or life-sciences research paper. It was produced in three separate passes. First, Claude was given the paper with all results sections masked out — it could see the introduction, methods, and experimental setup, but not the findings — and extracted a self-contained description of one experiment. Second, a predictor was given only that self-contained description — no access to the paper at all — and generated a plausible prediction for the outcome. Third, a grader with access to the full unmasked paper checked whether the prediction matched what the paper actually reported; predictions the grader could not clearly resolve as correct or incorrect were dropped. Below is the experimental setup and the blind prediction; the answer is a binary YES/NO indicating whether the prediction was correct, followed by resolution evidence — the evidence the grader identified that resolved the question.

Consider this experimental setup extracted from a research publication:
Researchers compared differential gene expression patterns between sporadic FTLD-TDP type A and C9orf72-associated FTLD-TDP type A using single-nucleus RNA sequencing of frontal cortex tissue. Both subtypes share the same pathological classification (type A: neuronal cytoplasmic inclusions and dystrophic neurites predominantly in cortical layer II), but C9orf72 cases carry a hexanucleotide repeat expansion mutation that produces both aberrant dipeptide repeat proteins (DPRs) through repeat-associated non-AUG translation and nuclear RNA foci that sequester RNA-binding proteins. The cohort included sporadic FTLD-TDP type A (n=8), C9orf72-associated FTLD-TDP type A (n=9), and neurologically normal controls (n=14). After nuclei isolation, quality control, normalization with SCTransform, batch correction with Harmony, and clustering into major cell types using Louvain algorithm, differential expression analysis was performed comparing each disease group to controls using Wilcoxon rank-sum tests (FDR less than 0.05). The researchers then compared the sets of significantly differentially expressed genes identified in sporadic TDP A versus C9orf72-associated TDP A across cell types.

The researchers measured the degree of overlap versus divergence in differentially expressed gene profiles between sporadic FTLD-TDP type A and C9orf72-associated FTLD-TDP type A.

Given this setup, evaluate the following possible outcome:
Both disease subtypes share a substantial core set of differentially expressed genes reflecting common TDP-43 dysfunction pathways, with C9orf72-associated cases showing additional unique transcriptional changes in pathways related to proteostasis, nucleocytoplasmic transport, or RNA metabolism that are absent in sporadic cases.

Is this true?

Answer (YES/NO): NO